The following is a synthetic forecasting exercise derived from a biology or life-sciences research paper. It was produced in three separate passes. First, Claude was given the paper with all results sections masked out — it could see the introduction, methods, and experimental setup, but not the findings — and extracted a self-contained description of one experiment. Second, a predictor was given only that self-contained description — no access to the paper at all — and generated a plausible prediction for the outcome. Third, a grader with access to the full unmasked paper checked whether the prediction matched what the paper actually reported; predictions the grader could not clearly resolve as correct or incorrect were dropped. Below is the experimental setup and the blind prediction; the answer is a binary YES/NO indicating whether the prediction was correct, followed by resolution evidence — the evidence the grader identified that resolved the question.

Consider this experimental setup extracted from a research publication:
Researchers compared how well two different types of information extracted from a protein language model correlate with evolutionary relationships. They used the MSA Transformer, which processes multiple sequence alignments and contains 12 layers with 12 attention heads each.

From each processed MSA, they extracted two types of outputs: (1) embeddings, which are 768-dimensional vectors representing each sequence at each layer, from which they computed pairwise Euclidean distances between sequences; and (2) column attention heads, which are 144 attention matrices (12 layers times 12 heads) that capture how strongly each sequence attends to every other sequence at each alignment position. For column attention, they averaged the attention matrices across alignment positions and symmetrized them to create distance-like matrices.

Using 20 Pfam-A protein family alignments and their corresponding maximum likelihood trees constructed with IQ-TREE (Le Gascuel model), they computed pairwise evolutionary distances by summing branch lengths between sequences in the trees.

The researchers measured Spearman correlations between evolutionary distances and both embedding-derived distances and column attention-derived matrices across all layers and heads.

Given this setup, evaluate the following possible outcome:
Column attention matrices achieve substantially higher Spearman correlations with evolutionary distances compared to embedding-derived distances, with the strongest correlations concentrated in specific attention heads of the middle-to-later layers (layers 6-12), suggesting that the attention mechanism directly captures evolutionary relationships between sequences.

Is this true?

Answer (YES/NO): NO